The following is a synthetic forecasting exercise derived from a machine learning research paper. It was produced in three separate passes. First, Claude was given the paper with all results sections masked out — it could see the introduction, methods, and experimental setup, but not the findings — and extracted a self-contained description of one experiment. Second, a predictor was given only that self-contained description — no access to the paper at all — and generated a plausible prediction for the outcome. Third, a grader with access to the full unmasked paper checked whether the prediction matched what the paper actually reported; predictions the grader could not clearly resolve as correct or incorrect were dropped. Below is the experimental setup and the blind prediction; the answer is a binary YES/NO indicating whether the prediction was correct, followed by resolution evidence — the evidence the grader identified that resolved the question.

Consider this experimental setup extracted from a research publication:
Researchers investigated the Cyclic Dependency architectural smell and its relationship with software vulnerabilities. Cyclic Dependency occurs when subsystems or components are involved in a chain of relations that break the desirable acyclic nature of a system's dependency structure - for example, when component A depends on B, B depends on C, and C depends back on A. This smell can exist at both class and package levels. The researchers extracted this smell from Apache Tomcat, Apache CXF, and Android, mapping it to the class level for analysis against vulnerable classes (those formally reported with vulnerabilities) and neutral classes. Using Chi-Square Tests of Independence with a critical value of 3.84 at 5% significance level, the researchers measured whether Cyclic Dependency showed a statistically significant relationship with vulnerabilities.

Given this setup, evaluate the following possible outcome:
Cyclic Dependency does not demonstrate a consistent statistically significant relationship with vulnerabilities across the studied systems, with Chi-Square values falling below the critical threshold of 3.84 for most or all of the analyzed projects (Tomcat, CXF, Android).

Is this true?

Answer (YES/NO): YES